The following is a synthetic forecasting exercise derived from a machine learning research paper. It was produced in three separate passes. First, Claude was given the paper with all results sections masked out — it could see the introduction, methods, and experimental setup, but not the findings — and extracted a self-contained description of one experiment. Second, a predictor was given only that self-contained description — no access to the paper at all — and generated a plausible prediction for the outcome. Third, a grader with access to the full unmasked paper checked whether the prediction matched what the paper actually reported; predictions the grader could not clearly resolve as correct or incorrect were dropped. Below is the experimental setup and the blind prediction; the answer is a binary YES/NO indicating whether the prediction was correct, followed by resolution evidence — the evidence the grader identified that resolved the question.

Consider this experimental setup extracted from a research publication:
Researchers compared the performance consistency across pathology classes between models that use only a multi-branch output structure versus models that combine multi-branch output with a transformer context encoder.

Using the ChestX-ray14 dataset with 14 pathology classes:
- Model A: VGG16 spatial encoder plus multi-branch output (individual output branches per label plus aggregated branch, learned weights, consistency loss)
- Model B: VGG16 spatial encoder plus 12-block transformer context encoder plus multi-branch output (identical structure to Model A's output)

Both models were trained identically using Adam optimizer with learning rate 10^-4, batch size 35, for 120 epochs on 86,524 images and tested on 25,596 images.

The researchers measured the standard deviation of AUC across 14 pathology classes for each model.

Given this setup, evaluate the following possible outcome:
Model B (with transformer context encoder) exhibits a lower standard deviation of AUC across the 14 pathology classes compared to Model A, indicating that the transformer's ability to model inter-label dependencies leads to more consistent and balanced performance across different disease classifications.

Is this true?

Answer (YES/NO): YES